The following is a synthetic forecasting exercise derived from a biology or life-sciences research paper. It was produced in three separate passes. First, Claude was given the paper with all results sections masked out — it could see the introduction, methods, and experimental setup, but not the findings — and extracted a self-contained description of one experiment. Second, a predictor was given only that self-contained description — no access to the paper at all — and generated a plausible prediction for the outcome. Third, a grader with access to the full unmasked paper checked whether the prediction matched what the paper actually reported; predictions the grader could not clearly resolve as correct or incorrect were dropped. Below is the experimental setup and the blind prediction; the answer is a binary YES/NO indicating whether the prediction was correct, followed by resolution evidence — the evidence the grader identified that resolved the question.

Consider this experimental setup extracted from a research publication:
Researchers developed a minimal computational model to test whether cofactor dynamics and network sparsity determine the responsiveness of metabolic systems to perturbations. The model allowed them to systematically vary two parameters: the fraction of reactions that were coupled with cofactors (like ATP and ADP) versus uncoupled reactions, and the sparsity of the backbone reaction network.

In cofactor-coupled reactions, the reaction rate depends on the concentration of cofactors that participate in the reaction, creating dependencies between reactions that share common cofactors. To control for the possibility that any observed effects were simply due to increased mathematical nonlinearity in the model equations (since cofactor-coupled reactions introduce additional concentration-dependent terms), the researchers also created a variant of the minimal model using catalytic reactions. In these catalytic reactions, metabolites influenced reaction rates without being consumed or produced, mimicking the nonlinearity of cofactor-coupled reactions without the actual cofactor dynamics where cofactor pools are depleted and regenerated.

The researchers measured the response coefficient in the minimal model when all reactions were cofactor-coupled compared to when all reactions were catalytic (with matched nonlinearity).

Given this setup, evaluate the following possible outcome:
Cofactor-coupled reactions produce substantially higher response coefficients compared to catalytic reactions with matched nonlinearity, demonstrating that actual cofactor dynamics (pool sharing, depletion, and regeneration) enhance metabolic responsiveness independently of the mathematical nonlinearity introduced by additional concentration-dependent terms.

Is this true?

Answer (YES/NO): YES